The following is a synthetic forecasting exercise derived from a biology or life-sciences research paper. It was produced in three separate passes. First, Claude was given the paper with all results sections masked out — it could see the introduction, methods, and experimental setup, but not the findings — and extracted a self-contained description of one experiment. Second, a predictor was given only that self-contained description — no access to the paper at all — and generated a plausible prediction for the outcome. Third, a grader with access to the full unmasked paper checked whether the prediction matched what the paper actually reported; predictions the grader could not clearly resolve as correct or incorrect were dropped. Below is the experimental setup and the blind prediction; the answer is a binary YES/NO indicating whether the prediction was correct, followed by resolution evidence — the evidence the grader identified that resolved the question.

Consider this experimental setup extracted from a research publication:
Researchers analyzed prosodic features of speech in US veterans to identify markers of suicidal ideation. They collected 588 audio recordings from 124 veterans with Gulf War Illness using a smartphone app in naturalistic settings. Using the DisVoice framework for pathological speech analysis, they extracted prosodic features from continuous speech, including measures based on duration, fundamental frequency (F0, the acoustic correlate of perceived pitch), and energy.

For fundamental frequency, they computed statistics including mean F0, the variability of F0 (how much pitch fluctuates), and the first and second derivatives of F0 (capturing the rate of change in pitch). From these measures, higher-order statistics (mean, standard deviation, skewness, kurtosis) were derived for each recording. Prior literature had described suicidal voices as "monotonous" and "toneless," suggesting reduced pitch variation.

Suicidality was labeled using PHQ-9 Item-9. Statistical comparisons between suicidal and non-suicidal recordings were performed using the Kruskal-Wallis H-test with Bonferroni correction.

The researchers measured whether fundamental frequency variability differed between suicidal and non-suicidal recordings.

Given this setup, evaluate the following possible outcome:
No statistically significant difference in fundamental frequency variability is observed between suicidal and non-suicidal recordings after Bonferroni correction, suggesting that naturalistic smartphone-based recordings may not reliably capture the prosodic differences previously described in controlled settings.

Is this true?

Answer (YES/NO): YES